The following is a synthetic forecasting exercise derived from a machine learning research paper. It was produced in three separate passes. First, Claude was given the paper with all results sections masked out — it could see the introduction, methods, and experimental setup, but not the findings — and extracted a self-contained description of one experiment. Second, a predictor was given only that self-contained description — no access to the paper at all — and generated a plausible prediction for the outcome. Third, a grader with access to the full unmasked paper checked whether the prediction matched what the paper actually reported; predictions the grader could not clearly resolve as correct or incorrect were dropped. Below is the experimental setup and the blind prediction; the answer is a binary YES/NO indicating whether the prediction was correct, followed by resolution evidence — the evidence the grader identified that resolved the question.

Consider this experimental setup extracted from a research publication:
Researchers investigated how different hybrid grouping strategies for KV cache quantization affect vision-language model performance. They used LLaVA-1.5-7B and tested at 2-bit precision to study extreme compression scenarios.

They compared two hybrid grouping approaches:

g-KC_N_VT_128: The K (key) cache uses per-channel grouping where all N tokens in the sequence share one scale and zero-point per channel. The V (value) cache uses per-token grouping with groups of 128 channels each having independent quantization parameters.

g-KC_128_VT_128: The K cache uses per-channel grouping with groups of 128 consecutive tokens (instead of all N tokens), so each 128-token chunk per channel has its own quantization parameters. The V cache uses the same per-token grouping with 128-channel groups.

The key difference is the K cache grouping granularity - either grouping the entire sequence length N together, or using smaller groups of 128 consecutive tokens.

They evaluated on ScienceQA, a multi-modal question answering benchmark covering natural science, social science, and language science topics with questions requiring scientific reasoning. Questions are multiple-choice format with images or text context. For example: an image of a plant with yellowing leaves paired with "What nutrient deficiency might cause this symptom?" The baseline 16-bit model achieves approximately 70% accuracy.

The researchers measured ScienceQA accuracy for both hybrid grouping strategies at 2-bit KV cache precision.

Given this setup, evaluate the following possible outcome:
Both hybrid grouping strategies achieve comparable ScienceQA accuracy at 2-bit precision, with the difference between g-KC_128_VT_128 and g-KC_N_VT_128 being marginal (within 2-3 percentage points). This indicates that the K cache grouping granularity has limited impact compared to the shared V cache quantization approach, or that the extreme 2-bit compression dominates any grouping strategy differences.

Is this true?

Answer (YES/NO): NO